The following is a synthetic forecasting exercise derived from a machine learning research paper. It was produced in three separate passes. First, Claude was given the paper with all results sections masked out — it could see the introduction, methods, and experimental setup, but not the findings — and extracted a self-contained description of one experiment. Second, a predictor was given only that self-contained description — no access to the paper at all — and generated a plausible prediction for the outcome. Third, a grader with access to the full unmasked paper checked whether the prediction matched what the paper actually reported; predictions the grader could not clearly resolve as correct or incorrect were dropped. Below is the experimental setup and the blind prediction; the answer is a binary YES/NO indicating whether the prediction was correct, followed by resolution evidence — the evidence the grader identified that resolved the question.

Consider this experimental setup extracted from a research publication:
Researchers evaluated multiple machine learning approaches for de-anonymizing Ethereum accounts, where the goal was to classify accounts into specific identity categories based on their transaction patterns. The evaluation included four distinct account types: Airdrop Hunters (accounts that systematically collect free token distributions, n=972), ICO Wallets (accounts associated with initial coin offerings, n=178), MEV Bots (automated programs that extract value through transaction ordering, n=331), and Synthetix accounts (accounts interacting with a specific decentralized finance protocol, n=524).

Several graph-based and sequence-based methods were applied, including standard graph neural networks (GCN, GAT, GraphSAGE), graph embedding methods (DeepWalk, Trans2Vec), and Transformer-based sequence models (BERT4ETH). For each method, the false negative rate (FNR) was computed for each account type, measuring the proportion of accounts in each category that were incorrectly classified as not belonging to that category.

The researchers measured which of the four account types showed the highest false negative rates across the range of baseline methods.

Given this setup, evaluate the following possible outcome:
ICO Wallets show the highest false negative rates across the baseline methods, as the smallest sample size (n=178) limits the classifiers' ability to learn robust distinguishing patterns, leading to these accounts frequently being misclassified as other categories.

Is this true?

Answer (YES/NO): YES